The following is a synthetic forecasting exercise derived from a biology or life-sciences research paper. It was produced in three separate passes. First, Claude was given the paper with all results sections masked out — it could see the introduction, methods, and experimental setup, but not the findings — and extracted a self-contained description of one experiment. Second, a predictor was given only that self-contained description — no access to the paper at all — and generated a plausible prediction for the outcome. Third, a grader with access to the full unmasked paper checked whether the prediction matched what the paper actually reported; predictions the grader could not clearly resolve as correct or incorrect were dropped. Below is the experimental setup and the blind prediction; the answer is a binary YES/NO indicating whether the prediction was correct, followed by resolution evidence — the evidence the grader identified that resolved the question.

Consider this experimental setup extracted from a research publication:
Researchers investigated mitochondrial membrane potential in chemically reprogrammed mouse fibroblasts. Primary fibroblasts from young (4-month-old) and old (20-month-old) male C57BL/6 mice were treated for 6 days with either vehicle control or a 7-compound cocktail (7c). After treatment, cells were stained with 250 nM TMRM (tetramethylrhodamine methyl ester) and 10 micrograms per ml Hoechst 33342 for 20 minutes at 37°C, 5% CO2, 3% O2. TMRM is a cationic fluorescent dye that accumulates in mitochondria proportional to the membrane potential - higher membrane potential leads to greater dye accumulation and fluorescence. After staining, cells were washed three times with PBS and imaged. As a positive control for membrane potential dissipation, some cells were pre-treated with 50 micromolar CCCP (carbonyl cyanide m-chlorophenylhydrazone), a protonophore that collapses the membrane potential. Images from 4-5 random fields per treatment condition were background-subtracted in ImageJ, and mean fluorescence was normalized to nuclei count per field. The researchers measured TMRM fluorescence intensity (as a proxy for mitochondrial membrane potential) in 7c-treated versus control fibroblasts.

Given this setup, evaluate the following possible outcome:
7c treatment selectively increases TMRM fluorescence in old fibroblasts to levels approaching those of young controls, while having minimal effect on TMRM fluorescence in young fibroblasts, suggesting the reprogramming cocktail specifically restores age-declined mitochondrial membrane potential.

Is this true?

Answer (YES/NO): NO